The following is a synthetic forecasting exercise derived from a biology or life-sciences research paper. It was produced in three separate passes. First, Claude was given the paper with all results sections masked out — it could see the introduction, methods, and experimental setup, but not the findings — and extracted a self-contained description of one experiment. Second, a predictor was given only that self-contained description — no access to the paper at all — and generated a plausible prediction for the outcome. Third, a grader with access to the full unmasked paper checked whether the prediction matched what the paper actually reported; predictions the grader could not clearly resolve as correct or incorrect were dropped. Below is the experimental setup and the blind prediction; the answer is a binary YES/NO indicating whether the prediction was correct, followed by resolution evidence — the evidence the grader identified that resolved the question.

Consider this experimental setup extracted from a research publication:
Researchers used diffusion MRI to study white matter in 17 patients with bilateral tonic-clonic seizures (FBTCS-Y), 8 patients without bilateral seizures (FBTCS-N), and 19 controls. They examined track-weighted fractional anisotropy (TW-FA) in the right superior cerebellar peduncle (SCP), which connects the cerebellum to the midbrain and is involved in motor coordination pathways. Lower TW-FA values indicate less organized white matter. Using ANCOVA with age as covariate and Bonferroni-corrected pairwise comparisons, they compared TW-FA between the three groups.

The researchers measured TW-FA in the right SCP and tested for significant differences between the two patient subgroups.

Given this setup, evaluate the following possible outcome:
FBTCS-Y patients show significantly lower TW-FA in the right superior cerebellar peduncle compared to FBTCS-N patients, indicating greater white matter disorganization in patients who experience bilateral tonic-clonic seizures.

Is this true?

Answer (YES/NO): NO